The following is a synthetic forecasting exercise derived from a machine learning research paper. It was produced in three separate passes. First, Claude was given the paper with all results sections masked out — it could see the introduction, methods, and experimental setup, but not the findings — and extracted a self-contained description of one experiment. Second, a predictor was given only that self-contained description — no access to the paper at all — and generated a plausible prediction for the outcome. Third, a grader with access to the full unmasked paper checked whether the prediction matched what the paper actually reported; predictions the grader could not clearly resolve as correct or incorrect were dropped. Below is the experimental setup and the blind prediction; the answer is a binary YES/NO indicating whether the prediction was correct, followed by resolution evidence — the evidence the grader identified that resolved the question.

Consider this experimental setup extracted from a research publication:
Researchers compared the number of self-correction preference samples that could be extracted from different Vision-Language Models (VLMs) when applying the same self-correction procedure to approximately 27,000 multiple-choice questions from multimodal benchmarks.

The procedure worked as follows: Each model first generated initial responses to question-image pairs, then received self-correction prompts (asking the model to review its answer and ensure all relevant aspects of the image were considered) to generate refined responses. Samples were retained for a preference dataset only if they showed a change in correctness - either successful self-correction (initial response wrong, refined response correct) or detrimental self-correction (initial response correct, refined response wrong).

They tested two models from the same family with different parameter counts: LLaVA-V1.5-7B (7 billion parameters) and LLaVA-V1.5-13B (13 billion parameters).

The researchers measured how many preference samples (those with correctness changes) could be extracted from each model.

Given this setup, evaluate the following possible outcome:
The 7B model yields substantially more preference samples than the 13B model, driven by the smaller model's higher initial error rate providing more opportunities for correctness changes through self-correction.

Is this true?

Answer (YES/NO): YES